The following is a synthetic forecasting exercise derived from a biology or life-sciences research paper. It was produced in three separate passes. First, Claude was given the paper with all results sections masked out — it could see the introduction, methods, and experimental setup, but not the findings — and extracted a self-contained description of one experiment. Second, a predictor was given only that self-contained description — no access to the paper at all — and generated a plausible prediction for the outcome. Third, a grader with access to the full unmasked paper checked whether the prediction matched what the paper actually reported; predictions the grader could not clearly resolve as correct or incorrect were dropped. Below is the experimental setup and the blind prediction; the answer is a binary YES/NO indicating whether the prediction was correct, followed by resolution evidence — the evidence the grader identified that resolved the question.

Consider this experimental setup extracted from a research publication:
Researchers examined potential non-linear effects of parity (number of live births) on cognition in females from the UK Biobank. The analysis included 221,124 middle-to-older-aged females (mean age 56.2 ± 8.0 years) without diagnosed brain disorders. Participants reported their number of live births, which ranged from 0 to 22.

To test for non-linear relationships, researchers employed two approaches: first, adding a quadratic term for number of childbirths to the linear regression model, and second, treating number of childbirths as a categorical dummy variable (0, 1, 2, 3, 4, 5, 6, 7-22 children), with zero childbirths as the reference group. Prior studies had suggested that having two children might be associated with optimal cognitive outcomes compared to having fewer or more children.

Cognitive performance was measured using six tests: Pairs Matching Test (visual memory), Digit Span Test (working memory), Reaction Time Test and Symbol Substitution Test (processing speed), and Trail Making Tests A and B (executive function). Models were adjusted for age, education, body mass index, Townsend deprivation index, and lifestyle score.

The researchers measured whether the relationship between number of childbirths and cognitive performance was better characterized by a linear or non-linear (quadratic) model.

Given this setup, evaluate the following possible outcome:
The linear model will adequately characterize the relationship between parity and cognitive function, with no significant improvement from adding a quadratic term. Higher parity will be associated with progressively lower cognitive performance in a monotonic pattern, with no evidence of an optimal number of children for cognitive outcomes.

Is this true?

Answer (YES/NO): NO